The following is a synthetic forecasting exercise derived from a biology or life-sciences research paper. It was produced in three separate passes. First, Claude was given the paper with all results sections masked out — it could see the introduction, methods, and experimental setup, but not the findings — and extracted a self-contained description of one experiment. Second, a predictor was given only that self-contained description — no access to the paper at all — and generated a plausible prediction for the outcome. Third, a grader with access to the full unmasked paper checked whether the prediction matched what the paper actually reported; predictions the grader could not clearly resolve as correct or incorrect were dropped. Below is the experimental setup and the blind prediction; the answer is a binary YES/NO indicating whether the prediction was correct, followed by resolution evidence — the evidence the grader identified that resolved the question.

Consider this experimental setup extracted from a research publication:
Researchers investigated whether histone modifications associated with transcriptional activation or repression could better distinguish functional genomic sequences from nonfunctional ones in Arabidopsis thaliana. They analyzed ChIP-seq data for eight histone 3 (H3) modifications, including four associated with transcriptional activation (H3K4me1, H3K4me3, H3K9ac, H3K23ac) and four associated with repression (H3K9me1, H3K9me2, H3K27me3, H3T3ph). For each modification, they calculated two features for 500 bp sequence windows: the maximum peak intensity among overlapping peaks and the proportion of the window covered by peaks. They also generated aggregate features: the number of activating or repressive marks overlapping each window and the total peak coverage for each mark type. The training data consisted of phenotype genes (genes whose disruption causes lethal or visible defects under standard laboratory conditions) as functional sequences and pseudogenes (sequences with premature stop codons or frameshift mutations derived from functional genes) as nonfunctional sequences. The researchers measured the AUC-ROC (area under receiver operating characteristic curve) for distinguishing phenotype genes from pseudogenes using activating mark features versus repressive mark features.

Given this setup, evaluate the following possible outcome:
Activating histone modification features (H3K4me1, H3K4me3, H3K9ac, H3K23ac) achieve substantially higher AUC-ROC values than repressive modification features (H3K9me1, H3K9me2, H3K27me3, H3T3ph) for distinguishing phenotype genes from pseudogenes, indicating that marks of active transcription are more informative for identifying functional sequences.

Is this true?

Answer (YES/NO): YES